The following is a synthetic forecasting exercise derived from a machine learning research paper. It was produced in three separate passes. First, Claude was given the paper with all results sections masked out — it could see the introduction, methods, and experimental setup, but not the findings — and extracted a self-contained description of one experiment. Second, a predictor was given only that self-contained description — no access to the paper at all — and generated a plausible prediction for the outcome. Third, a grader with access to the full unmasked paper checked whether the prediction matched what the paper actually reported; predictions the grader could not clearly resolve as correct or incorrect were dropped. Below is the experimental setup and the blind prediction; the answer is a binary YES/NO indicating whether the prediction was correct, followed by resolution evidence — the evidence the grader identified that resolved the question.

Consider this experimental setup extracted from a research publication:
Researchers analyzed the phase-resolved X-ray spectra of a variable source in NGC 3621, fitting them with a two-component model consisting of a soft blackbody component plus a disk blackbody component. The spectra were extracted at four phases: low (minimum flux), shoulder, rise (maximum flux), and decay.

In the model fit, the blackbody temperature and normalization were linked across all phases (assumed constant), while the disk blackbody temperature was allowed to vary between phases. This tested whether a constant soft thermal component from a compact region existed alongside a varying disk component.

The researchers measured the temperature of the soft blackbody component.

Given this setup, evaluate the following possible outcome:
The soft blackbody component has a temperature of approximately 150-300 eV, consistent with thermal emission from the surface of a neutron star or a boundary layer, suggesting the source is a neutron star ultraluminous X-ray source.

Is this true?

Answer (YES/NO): YES